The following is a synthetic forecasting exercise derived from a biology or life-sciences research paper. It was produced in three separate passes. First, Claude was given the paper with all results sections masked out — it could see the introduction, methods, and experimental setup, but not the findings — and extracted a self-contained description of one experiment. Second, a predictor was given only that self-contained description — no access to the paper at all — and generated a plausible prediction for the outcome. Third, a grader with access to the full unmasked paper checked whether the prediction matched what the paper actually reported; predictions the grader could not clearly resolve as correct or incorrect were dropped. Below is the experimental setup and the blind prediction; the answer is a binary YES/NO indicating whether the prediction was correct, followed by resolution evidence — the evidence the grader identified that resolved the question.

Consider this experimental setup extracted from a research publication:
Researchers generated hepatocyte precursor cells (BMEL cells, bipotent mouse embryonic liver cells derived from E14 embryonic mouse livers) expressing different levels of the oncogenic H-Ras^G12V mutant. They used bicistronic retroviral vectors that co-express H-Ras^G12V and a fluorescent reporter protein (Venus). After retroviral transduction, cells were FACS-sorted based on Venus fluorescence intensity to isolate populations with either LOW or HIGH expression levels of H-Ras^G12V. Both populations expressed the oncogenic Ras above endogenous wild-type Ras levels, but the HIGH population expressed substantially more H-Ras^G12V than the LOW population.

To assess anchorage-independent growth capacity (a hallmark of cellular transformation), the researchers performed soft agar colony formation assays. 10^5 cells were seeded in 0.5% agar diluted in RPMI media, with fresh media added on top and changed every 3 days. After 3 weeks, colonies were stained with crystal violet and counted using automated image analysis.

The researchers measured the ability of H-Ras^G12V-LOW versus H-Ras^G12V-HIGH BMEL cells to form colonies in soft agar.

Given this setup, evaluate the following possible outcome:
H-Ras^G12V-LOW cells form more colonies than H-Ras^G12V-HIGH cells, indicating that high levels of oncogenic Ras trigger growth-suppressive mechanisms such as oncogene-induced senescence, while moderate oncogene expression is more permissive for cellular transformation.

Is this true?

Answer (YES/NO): NO